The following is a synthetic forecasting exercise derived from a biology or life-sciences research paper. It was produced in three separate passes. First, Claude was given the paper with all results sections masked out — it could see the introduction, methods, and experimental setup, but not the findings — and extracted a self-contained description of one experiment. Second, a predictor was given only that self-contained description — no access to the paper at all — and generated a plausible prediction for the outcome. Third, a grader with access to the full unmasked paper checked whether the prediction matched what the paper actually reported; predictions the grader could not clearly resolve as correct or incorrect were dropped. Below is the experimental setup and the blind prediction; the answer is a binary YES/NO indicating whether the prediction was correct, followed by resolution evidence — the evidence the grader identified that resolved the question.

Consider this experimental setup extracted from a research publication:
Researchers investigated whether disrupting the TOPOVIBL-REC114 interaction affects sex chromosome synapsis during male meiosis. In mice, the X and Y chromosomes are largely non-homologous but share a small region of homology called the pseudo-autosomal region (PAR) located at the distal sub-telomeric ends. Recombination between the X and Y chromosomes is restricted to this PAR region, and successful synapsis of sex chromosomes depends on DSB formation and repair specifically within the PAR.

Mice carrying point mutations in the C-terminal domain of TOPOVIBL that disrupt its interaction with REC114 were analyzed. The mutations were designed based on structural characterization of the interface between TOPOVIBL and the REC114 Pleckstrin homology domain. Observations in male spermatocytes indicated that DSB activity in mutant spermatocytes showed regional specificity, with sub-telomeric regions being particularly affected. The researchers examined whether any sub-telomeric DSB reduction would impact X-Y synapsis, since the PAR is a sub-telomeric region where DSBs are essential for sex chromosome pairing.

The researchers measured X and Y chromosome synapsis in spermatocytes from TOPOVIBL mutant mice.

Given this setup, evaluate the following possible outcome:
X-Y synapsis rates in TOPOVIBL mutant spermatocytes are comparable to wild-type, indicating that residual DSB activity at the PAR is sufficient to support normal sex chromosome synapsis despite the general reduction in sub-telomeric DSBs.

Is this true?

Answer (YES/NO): NO